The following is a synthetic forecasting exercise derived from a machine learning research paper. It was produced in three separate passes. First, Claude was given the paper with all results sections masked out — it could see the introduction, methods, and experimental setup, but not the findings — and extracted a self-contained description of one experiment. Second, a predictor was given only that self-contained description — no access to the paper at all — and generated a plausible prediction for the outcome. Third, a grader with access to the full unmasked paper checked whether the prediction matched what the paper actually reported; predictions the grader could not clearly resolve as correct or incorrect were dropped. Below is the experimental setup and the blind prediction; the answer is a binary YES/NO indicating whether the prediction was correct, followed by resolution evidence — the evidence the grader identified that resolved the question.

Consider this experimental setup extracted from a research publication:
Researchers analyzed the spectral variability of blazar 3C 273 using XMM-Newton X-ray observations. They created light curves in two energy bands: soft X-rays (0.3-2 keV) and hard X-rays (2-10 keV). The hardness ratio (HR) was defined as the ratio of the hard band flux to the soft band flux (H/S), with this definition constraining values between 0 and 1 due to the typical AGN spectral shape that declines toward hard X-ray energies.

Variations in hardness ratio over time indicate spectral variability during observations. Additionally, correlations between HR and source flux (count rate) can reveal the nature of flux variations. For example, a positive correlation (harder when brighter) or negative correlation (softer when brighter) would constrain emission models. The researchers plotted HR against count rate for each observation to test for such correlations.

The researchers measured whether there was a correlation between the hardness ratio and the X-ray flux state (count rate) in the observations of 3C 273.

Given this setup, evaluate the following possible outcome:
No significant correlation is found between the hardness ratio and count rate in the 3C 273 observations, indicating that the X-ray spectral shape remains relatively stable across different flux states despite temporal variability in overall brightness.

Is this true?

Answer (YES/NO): YES